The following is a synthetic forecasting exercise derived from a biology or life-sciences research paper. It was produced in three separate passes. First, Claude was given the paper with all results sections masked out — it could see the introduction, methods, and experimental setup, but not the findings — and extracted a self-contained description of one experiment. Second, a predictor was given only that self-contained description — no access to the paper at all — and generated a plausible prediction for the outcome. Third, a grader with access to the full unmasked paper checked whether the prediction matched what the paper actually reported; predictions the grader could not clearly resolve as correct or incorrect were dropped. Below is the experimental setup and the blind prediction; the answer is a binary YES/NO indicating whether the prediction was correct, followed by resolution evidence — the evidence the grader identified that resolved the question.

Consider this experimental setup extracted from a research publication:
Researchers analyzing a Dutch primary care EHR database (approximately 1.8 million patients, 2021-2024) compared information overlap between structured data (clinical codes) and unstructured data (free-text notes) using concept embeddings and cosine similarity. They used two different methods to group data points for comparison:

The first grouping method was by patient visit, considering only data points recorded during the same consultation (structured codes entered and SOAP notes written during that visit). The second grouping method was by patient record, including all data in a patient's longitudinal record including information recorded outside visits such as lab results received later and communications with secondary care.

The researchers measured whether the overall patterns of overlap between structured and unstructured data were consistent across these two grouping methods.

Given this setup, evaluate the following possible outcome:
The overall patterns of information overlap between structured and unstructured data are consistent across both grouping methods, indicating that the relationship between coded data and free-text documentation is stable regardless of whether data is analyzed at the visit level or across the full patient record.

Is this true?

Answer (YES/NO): YES